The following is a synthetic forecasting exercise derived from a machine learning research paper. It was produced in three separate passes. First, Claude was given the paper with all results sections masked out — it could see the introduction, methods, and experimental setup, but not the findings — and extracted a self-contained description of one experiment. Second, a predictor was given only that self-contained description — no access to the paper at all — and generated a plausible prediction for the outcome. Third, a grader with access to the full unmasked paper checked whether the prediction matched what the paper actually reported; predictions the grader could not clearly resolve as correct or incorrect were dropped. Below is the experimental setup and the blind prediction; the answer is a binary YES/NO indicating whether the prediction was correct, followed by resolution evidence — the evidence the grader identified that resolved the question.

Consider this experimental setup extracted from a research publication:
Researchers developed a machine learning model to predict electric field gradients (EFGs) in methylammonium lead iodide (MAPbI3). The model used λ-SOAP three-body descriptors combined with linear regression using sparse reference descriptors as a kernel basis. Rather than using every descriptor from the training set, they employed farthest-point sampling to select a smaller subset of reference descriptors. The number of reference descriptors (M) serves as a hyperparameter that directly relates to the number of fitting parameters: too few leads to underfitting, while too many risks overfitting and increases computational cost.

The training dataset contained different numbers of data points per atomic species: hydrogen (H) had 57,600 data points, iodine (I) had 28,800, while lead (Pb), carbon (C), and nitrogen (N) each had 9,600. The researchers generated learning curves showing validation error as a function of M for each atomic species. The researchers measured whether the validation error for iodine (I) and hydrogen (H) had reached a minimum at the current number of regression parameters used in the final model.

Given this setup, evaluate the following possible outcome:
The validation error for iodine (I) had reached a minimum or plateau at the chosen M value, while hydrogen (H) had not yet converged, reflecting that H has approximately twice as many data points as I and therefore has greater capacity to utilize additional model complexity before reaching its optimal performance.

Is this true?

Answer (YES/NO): NO